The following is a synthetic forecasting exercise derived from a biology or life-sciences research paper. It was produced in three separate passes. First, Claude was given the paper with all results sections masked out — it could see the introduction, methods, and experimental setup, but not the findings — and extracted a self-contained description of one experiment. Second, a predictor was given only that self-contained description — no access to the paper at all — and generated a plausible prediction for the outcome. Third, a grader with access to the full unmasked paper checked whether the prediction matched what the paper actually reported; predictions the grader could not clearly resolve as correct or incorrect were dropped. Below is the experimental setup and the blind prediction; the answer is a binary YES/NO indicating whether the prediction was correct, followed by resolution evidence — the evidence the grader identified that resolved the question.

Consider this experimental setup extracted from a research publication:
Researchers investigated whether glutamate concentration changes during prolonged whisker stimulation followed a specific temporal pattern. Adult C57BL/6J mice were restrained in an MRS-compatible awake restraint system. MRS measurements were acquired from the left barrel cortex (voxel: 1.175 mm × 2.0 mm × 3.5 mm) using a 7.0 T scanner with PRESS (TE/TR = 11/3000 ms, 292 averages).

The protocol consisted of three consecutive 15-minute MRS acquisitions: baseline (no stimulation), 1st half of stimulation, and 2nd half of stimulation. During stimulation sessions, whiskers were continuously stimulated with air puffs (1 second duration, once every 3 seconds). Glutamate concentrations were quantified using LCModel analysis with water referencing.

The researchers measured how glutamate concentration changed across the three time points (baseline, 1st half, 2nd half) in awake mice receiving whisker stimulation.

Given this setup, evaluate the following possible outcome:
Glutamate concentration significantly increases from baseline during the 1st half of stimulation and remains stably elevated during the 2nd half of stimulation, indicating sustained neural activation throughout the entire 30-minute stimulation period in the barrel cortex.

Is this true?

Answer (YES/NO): NO